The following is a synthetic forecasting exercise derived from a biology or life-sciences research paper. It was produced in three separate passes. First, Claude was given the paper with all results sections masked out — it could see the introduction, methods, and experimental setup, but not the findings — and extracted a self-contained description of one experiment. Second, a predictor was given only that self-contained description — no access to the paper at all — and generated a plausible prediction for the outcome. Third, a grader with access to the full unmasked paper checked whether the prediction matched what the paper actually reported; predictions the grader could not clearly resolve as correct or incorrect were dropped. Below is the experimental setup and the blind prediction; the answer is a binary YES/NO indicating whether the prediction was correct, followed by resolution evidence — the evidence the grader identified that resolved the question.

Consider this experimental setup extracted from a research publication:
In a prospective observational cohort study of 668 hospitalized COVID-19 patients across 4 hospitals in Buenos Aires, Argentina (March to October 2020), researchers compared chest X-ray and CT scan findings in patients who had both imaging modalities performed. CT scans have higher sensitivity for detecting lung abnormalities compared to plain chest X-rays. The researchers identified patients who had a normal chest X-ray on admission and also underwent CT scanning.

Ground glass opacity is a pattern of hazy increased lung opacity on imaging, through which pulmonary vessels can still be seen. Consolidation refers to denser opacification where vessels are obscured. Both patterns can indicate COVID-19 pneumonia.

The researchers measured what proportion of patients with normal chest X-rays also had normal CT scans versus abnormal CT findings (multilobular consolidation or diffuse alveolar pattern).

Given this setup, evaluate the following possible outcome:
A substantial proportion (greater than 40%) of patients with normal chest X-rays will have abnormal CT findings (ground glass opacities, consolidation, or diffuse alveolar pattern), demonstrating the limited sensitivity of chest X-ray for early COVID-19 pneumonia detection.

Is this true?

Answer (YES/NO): YES